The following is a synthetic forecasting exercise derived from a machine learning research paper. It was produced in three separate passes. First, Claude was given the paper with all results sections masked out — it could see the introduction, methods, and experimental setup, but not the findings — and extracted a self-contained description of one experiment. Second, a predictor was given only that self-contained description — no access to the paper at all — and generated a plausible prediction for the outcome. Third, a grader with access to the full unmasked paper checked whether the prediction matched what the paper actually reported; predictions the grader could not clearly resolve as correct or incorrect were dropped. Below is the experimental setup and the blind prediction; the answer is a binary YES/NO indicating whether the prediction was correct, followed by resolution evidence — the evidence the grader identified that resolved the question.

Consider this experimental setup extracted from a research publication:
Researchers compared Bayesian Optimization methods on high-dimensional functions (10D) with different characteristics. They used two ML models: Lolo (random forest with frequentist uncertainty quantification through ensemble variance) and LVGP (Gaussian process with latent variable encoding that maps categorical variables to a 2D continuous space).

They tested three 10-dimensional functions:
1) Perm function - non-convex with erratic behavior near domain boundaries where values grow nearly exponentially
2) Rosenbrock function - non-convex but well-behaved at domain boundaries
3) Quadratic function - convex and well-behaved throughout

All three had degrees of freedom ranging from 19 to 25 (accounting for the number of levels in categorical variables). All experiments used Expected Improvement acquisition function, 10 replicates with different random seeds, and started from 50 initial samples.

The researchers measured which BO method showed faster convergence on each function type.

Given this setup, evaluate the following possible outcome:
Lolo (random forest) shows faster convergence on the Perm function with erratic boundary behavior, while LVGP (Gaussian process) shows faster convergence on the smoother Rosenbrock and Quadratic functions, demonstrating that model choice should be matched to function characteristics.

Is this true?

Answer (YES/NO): YES